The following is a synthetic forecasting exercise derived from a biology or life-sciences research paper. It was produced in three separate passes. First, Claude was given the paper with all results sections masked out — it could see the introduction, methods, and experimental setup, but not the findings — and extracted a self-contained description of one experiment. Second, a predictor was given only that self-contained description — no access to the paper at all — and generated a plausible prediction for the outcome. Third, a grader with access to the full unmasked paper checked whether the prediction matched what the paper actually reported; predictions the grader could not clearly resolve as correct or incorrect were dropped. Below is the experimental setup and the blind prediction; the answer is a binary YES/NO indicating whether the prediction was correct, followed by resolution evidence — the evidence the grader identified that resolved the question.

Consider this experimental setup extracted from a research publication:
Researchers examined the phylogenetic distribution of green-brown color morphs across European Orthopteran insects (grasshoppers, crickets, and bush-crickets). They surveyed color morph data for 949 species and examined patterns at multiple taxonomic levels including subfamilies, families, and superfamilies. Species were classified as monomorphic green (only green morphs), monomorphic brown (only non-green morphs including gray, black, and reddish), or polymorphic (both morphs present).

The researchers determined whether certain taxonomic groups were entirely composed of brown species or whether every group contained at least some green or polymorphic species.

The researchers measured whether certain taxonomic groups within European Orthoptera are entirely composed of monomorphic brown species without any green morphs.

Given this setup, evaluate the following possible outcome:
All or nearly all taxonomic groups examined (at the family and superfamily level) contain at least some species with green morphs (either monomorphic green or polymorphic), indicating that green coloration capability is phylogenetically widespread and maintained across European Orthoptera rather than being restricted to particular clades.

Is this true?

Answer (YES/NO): NO